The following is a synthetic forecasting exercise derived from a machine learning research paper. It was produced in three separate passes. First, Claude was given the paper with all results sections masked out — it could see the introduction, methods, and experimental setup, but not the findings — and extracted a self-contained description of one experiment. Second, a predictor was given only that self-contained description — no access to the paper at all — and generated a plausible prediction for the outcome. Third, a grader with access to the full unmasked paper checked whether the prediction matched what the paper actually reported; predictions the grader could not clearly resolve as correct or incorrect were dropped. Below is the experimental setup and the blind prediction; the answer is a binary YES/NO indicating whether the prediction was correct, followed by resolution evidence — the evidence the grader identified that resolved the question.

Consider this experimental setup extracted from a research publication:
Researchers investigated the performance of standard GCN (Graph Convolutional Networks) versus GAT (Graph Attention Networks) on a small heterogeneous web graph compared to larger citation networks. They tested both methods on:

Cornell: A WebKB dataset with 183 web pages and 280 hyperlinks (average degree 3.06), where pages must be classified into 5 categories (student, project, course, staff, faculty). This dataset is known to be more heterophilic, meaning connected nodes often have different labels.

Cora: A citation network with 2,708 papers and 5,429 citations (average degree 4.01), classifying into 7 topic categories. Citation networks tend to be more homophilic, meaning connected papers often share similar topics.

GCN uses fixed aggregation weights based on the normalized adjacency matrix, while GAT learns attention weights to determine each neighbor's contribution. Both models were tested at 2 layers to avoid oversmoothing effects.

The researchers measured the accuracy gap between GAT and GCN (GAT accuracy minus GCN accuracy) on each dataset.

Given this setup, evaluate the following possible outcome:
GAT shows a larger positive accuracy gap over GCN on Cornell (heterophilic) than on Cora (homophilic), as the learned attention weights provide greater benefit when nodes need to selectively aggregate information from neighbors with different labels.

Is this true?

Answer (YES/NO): YES